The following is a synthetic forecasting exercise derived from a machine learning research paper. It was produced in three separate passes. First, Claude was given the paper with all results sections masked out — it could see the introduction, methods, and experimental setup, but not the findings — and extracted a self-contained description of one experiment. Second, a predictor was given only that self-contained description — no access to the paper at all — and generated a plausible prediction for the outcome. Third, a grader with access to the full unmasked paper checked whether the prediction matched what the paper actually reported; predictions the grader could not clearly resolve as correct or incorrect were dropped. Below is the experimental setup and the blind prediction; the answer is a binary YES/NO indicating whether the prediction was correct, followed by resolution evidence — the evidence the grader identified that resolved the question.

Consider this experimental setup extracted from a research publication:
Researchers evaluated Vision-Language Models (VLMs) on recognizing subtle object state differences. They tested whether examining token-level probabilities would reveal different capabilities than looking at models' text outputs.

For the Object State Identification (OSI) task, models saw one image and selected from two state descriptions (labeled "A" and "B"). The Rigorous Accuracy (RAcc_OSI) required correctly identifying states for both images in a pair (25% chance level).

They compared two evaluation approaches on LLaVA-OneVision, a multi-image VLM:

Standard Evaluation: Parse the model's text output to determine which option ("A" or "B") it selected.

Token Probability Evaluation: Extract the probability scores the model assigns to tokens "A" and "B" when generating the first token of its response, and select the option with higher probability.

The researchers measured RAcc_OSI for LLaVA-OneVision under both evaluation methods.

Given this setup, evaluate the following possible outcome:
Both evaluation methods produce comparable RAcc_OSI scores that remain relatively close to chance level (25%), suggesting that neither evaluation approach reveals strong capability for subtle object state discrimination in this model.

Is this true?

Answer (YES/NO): NO